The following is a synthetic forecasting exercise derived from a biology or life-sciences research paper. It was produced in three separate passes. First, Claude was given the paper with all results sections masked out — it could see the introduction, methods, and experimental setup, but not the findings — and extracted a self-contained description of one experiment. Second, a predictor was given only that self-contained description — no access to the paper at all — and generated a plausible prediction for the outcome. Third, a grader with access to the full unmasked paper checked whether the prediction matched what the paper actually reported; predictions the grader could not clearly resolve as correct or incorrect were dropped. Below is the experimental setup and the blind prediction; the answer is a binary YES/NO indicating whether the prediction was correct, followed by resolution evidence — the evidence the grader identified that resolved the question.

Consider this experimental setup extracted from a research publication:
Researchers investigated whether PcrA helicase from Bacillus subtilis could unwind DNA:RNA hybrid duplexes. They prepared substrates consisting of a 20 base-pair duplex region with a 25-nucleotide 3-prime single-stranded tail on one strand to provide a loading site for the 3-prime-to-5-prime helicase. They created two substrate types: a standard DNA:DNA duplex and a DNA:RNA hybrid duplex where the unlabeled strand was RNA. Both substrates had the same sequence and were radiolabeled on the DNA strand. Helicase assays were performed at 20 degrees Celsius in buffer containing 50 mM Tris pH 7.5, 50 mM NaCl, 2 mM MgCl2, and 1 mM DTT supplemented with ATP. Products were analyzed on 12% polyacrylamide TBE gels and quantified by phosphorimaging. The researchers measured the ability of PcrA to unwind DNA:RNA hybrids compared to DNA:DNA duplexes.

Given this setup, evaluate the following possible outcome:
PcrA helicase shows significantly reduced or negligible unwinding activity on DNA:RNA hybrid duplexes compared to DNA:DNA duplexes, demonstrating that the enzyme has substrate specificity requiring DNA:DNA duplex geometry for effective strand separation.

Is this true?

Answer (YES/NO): NO